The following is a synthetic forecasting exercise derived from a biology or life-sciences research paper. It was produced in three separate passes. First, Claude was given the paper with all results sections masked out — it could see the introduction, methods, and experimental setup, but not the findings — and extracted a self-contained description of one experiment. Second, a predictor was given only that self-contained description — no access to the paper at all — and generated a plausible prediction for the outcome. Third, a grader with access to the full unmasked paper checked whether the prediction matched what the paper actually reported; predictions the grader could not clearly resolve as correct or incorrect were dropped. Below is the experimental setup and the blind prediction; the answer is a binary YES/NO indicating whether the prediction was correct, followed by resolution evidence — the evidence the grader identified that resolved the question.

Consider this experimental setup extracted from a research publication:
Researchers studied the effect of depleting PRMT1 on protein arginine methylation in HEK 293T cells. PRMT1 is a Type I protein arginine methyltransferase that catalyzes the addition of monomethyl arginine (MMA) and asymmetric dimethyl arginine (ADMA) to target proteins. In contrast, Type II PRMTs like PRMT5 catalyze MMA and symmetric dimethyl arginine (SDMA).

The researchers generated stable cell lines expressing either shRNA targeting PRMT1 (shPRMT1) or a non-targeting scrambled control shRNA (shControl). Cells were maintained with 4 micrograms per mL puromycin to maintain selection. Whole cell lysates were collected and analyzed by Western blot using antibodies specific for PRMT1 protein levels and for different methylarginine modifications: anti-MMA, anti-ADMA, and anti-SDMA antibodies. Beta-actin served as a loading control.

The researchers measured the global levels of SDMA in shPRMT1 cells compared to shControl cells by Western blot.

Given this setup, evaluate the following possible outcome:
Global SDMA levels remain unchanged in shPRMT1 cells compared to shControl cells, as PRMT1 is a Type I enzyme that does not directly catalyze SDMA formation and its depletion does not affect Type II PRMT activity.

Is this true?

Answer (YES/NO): NO